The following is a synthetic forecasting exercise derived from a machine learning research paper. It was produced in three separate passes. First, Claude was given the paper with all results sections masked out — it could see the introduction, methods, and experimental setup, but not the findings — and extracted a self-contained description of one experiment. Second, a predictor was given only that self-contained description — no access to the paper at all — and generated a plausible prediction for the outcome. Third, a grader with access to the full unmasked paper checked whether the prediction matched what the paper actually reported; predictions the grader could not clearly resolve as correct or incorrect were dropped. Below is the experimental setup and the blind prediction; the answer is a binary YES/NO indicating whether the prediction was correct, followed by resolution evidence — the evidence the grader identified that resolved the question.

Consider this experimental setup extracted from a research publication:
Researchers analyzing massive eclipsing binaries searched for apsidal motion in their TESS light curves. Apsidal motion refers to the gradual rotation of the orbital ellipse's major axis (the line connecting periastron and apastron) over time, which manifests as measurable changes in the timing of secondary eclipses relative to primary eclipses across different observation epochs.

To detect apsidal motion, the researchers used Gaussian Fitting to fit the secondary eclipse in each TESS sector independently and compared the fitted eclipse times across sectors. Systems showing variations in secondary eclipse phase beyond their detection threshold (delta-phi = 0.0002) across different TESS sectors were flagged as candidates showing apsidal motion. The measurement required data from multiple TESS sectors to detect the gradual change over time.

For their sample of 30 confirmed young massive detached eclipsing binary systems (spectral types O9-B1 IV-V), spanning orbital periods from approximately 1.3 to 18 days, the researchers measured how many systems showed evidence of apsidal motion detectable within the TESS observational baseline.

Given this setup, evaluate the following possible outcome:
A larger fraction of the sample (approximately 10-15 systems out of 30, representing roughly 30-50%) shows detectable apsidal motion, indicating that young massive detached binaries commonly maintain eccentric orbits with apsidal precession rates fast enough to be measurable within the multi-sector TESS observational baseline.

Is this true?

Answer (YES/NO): NO